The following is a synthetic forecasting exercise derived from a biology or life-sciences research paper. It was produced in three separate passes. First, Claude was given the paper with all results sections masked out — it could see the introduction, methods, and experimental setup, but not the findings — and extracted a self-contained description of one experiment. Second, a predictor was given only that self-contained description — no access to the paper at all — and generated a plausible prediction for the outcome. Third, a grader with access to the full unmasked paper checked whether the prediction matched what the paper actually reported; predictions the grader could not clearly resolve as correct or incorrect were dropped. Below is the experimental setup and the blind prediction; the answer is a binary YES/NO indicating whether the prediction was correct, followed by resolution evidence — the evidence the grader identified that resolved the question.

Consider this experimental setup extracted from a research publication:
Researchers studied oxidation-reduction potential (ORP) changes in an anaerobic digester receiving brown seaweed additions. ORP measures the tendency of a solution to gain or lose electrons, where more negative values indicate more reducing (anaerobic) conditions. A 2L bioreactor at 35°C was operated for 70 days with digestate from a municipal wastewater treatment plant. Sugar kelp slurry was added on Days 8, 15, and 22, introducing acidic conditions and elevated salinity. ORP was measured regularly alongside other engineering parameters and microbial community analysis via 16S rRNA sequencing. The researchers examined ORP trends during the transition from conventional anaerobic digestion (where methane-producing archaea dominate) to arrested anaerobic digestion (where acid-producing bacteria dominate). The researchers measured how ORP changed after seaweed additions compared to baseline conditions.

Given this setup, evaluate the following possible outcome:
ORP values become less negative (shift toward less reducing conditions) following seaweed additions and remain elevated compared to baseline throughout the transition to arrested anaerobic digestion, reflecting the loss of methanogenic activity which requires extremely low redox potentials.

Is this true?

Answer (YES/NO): YES